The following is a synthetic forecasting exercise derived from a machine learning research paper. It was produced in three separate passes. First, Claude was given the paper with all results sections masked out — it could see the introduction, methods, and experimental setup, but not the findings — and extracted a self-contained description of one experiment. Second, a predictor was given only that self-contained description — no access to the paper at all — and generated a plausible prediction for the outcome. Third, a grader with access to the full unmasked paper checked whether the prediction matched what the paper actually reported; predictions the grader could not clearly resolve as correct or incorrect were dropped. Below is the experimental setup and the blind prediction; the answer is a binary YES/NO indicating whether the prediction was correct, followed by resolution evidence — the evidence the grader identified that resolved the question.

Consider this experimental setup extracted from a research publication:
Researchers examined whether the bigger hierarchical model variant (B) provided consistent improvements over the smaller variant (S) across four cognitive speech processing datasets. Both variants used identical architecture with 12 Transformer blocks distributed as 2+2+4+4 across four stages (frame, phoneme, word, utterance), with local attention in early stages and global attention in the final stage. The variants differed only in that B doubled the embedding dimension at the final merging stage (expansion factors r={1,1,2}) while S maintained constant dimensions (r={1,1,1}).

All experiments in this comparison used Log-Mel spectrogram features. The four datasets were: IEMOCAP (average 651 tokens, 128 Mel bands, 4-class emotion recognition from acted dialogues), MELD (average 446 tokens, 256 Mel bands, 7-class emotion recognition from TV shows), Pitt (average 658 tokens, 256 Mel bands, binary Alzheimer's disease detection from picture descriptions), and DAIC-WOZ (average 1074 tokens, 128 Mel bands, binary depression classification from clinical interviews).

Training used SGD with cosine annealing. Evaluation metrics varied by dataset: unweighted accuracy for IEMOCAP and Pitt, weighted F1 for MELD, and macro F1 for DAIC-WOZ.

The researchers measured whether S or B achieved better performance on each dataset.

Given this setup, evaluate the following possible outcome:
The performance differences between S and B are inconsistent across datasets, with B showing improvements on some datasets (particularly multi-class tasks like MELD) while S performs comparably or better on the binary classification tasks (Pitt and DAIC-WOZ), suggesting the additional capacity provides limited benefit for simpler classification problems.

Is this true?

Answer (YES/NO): NO